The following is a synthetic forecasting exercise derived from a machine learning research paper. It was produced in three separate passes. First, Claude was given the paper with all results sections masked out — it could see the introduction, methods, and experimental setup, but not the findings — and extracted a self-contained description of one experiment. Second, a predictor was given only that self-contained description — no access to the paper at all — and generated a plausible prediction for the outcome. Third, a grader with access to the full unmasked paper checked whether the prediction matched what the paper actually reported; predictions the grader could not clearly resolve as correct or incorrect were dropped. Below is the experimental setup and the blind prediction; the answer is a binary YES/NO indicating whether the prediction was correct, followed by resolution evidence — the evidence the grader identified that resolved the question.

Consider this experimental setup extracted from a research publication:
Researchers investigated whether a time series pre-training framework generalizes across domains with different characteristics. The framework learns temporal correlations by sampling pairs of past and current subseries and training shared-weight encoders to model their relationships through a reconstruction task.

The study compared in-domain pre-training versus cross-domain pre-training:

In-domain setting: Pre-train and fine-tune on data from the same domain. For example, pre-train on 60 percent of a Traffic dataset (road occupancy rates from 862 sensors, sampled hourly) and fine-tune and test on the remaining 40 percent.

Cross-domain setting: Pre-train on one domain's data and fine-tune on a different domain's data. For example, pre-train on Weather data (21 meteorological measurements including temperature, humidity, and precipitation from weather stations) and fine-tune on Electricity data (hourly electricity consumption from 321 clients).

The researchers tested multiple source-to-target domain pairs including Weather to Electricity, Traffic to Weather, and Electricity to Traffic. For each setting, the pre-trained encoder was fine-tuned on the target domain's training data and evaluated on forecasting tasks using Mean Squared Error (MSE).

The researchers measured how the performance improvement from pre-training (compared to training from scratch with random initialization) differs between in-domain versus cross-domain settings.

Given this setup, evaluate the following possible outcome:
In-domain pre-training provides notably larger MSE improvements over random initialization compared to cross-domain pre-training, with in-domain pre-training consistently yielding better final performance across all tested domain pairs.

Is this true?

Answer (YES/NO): NO